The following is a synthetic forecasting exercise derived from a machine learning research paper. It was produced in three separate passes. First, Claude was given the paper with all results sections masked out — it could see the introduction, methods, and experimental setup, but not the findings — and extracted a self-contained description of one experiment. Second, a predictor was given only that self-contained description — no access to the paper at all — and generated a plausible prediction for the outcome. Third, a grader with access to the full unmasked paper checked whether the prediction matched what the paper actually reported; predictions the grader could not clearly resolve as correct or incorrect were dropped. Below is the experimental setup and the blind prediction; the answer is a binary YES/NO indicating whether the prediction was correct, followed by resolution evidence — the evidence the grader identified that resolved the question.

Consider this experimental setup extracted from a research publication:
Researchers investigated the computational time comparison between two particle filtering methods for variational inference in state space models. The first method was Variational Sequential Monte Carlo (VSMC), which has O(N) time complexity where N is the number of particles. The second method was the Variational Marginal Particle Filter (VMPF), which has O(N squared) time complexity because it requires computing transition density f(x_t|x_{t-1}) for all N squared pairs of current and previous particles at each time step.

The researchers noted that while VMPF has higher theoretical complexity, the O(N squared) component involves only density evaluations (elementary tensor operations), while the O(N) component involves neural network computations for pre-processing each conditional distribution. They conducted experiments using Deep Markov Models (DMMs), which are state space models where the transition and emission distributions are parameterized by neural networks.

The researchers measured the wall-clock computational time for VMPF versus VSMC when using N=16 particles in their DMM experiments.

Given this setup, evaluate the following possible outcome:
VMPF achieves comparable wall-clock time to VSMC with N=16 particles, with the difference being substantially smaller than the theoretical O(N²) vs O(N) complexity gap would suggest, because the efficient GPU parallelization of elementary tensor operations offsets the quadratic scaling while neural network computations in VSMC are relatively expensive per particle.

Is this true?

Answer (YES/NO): YES